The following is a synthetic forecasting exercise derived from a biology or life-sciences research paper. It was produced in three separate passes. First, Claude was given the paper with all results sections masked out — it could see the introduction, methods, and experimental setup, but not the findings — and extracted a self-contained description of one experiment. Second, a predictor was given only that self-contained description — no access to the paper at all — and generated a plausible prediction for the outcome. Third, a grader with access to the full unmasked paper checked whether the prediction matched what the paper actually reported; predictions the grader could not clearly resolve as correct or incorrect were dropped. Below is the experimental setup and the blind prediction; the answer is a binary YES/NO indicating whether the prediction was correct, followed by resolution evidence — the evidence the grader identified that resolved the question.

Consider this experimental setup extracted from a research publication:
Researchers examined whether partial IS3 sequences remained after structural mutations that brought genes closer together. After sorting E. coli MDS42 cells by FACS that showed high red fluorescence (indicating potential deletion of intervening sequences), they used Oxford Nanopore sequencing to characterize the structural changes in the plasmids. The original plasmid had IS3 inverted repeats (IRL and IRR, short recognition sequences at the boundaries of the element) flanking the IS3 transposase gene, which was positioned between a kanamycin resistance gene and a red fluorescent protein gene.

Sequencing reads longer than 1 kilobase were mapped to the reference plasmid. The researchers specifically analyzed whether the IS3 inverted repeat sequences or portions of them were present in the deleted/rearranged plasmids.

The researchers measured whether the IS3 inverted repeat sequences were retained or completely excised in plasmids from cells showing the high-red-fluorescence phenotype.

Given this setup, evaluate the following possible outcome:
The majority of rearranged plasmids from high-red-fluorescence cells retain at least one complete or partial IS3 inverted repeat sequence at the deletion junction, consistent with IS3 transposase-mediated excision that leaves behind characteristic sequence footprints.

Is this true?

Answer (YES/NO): NO